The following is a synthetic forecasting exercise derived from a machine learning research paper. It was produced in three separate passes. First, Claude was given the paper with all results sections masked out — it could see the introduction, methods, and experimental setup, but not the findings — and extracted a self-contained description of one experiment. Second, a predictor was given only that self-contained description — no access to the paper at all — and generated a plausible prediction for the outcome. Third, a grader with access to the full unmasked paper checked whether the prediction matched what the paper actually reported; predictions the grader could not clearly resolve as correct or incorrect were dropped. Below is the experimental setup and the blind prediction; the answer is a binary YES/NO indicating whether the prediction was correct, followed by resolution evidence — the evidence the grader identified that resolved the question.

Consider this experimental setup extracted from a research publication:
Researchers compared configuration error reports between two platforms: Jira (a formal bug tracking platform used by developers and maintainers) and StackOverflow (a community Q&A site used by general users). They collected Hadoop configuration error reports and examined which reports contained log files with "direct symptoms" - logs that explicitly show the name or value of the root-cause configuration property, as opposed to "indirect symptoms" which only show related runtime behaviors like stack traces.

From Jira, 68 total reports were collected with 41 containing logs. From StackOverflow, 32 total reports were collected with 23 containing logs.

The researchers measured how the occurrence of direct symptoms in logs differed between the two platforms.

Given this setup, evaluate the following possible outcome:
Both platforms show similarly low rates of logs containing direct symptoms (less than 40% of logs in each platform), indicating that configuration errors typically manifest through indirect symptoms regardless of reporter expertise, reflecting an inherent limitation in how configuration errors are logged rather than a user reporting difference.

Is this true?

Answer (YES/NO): NO